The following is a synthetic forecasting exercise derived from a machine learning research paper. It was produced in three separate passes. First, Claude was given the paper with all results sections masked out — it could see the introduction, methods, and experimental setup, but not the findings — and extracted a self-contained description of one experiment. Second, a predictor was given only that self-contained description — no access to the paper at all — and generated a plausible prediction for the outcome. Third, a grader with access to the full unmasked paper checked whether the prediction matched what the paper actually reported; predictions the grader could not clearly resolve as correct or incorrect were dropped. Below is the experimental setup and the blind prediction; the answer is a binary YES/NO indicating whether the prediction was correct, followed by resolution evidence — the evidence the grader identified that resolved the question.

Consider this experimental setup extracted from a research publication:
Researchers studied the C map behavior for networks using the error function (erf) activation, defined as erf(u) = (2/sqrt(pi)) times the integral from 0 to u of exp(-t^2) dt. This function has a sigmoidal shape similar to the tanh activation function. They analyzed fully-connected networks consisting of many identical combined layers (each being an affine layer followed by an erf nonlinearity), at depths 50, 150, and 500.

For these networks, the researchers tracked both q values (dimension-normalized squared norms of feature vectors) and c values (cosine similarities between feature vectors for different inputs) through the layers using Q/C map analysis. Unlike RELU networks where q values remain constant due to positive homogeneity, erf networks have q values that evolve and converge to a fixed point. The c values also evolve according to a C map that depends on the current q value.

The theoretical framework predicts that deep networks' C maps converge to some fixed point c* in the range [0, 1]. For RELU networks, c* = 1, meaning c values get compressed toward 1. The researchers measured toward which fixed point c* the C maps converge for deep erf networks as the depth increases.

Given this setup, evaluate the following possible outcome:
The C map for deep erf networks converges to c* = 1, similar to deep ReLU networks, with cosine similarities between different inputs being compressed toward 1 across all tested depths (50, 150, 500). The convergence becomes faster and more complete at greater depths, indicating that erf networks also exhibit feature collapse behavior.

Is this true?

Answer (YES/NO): NO